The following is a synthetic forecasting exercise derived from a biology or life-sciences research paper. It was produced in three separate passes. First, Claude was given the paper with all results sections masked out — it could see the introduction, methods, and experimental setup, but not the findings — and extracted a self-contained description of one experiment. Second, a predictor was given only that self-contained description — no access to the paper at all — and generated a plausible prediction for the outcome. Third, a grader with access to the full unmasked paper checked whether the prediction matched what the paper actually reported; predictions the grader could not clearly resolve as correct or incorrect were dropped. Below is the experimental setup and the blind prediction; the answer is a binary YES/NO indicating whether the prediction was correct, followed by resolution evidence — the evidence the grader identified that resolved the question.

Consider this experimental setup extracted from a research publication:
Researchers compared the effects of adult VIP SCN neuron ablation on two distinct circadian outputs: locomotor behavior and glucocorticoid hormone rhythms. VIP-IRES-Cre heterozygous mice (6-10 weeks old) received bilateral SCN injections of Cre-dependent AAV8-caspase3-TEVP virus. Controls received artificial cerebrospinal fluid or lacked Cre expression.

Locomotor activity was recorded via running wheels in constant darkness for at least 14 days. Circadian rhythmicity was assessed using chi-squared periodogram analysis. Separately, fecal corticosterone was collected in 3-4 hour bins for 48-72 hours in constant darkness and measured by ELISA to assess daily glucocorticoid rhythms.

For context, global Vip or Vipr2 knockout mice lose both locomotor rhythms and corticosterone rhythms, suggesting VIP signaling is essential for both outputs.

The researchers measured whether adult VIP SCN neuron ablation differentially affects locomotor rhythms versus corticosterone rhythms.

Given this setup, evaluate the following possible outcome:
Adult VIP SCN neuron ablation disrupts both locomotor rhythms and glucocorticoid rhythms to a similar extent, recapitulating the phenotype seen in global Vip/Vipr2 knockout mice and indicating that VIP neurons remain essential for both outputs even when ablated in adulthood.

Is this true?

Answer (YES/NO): NO